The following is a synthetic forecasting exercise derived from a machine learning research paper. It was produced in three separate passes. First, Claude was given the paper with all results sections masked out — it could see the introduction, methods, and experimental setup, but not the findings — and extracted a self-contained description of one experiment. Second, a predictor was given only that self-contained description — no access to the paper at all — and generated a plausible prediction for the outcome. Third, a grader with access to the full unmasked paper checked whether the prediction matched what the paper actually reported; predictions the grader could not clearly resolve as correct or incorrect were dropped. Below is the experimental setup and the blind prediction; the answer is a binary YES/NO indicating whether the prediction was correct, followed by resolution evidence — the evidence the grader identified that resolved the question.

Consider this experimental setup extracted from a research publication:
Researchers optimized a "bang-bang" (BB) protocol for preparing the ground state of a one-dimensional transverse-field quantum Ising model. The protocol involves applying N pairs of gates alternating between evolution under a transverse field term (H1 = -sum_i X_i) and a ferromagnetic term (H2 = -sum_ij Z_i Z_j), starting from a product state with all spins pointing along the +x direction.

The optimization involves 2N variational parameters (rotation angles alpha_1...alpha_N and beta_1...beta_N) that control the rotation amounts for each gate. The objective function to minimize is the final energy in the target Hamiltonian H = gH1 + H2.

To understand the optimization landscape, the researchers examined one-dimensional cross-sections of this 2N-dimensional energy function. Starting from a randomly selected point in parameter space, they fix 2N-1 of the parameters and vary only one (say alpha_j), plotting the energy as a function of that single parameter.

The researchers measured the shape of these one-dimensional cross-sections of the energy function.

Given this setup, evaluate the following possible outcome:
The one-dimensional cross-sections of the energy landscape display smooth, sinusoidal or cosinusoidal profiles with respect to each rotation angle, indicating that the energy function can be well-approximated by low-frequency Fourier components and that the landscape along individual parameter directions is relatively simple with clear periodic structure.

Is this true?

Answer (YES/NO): YES